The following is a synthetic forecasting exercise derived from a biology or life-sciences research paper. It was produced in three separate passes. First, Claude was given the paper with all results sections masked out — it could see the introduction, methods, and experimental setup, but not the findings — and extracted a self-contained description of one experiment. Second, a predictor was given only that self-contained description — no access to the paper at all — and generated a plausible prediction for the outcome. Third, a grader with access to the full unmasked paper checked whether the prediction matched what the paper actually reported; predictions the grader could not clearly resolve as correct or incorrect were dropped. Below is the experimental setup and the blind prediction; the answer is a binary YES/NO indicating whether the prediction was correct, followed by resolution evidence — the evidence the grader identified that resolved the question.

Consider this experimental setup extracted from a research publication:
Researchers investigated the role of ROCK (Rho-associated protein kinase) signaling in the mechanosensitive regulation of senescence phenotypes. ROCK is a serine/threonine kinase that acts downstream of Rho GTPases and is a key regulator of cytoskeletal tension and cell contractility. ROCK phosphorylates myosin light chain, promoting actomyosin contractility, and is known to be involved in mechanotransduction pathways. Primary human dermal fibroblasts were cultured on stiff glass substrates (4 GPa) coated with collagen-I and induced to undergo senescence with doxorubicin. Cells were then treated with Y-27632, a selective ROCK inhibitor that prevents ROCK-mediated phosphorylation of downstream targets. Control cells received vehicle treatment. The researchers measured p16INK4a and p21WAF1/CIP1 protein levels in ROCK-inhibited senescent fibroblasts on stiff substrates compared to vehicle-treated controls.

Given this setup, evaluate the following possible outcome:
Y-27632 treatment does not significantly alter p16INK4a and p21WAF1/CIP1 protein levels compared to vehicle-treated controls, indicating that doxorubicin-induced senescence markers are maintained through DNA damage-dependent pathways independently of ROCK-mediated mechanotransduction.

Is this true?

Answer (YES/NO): NO